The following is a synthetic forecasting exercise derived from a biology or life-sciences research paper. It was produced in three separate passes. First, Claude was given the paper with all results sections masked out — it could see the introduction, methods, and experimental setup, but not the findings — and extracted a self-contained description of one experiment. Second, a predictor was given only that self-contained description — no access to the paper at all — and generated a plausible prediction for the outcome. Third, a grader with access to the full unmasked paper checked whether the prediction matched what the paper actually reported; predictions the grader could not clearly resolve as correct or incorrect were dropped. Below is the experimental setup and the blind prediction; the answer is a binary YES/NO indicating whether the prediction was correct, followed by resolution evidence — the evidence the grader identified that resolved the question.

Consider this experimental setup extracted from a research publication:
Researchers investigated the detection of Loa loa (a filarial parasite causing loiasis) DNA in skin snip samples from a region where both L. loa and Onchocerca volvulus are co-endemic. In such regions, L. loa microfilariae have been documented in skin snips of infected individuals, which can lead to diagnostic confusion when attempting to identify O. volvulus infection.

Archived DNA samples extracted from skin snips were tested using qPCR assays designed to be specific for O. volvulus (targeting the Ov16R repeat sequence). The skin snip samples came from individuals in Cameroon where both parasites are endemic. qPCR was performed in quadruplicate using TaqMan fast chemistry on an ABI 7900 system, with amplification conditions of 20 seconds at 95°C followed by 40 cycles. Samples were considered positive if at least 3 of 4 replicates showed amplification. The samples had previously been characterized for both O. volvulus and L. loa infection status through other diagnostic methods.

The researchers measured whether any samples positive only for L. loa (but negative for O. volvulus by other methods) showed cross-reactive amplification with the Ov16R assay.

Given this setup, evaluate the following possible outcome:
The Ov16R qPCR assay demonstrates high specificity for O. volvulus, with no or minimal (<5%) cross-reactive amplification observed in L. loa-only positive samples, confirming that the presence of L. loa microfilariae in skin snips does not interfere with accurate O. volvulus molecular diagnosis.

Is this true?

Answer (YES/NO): YES